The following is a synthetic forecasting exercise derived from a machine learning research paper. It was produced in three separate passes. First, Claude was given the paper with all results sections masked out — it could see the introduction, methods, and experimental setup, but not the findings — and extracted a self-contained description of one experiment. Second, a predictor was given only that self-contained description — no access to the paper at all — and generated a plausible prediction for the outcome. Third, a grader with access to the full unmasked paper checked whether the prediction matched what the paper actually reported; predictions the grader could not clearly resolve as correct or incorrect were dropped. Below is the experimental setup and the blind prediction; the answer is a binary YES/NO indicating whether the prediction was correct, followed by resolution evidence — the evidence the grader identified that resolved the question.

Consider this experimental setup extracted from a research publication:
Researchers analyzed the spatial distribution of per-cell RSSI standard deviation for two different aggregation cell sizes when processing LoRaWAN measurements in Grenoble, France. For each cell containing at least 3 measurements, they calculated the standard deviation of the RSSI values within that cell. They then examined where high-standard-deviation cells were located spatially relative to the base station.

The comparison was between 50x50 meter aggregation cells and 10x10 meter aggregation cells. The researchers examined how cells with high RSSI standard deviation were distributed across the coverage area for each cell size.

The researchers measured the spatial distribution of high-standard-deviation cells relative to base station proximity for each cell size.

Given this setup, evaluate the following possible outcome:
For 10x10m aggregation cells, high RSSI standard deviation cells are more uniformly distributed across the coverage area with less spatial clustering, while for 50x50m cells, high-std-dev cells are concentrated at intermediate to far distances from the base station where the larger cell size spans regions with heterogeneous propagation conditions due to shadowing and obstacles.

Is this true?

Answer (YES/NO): NO